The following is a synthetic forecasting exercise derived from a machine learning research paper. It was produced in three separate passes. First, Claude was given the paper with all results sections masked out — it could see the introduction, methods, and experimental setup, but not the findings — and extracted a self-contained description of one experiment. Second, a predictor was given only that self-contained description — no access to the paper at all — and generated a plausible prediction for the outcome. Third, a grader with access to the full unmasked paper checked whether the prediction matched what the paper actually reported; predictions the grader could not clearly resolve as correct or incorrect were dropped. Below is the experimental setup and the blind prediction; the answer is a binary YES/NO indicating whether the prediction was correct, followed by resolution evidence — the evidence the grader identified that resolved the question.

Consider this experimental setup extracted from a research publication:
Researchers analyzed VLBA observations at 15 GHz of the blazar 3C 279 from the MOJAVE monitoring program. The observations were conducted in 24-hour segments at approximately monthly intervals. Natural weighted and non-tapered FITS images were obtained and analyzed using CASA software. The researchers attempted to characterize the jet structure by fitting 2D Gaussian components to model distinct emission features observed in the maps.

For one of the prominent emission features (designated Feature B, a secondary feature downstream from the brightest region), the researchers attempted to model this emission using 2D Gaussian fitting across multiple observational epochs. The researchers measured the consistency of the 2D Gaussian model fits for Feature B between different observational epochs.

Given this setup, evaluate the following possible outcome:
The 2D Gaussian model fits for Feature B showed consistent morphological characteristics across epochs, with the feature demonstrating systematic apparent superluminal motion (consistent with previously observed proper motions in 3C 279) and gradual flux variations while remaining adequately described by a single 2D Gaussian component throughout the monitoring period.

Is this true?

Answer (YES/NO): NO